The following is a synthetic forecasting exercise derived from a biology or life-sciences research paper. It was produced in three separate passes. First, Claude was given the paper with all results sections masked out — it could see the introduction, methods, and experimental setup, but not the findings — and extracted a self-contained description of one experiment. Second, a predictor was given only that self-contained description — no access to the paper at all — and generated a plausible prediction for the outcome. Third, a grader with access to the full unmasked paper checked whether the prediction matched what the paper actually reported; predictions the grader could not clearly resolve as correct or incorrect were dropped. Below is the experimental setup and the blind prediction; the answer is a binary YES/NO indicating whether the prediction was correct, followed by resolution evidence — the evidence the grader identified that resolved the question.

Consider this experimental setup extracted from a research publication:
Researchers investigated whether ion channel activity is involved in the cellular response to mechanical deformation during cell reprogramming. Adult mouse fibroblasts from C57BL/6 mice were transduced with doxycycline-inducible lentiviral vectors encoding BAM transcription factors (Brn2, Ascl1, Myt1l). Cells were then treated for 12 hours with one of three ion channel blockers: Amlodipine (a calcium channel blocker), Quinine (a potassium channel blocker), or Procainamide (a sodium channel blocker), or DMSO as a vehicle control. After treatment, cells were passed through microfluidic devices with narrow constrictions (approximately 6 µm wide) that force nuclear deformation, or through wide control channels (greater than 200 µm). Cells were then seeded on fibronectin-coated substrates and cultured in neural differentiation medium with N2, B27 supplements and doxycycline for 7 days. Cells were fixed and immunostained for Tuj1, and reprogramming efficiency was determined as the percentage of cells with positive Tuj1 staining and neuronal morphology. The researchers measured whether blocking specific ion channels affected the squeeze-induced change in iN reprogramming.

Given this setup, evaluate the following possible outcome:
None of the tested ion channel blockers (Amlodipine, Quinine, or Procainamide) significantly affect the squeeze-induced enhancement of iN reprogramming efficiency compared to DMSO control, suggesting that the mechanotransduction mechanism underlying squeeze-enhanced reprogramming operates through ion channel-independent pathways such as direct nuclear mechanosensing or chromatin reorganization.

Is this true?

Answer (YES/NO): YES